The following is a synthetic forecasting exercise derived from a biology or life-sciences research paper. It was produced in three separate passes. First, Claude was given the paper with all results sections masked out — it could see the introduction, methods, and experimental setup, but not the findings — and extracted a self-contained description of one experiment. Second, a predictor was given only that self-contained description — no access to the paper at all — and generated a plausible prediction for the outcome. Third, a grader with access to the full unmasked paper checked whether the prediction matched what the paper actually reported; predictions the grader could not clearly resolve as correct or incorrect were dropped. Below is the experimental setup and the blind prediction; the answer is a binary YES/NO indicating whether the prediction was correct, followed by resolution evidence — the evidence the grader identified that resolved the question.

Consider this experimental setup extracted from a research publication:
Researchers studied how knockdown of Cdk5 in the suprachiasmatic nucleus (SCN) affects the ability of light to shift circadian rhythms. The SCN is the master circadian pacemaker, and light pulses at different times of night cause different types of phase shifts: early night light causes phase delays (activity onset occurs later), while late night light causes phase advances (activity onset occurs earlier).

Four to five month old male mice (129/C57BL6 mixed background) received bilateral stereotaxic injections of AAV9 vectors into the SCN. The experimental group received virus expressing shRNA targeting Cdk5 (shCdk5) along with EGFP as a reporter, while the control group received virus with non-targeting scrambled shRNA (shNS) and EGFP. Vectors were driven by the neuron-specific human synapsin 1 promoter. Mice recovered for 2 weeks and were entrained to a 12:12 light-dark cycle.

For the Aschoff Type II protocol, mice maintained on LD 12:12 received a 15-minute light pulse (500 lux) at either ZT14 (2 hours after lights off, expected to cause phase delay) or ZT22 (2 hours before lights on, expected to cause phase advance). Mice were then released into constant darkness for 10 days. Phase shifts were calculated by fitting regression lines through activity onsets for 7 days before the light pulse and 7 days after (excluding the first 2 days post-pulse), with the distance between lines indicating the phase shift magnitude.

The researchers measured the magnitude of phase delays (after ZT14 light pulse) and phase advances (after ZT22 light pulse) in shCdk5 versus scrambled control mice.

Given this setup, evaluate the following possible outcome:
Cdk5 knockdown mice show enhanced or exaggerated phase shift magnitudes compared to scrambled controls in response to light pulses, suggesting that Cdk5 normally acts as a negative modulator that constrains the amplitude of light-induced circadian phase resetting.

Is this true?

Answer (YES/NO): NO